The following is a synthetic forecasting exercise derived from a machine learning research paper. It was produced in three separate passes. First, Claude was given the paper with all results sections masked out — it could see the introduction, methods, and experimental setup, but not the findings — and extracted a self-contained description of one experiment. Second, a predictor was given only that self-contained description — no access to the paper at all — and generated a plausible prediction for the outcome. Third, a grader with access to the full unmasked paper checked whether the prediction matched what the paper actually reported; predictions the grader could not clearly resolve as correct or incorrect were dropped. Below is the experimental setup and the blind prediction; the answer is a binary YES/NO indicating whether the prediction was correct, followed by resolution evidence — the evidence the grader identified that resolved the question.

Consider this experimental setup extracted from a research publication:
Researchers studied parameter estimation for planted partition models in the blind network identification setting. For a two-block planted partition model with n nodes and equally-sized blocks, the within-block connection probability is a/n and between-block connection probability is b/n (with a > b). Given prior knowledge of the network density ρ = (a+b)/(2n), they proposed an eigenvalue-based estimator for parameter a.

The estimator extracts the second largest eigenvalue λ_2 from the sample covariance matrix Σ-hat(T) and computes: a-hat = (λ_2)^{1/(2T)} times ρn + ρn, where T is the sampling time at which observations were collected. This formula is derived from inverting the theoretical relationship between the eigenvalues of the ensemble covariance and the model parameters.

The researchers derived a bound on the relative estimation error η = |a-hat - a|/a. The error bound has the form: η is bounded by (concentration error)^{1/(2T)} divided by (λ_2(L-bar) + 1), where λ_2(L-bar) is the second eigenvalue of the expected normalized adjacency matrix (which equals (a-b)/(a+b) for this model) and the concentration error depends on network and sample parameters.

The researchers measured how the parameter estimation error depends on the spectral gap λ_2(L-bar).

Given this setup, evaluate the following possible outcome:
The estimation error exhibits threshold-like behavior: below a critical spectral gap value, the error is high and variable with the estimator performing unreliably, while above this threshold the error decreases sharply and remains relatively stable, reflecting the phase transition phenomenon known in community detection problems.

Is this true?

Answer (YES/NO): NO